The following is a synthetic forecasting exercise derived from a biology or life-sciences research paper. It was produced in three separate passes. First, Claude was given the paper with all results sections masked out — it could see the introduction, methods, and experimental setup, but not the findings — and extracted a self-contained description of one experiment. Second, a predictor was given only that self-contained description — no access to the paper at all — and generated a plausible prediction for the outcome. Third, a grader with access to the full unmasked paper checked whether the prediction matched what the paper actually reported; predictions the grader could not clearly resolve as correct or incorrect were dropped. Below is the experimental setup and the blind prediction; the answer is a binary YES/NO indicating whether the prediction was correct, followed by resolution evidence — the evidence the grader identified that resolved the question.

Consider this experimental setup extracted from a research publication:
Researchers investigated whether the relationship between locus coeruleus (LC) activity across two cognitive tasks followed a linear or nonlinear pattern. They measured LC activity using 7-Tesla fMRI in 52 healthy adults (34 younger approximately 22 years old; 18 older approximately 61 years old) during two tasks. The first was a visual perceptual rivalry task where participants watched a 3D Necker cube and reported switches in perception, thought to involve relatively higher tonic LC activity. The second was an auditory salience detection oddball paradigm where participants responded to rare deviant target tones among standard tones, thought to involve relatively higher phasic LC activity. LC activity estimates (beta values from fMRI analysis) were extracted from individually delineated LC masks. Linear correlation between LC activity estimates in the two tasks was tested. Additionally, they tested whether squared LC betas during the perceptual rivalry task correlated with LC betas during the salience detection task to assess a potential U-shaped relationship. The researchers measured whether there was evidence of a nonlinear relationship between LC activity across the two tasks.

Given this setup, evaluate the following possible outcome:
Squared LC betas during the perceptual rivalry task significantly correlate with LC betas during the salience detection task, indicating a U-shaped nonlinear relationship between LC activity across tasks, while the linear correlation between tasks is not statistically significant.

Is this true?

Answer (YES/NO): YES